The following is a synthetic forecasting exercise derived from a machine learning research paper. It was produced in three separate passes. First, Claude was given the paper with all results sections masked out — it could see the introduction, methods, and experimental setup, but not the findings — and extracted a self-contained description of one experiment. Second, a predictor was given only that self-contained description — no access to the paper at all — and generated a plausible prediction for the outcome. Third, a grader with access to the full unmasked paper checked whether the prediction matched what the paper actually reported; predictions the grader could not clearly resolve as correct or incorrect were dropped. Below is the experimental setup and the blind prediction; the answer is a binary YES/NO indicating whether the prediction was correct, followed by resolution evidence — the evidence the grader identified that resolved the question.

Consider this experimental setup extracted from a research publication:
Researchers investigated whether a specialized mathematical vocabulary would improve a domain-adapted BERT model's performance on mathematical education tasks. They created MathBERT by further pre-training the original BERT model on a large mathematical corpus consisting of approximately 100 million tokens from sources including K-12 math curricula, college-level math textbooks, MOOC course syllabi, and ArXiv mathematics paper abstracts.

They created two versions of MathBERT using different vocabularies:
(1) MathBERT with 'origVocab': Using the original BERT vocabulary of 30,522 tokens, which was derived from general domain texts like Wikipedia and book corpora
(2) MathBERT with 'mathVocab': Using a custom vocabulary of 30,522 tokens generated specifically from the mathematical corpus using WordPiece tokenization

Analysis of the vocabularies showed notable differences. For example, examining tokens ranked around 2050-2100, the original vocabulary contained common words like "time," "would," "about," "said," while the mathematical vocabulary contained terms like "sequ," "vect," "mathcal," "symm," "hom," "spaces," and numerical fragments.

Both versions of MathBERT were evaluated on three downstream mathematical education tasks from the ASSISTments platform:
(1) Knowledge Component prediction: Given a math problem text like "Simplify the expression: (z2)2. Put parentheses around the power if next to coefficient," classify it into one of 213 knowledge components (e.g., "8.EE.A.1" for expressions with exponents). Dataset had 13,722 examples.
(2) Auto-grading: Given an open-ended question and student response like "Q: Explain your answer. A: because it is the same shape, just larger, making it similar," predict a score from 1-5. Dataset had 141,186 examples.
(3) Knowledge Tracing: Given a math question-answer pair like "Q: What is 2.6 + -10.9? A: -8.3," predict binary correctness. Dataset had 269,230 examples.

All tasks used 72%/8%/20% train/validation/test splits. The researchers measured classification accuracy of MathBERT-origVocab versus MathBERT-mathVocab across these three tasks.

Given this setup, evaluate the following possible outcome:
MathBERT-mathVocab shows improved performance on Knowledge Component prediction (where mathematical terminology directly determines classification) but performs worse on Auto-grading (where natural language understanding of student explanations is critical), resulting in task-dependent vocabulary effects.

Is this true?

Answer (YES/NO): NO